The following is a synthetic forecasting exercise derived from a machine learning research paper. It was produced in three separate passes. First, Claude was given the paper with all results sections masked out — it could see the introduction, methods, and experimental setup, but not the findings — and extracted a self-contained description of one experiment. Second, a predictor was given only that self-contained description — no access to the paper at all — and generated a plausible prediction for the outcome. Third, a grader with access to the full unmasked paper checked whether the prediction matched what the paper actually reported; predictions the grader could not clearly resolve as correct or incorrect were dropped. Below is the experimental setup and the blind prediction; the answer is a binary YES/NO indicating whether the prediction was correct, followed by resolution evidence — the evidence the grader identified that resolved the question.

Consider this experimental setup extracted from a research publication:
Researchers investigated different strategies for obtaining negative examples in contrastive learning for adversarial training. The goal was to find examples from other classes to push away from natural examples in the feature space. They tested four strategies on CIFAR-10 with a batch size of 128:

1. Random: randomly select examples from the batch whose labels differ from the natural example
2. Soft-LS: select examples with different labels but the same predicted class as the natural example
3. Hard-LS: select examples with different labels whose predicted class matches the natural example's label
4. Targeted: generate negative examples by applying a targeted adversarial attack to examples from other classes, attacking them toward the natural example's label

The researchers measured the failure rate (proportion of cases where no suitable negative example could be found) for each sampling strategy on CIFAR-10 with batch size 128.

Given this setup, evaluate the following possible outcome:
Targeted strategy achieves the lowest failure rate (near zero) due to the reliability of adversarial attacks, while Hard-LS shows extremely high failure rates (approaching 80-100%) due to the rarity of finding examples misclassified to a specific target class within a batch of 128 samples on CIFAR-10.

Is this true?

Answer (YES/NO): NO